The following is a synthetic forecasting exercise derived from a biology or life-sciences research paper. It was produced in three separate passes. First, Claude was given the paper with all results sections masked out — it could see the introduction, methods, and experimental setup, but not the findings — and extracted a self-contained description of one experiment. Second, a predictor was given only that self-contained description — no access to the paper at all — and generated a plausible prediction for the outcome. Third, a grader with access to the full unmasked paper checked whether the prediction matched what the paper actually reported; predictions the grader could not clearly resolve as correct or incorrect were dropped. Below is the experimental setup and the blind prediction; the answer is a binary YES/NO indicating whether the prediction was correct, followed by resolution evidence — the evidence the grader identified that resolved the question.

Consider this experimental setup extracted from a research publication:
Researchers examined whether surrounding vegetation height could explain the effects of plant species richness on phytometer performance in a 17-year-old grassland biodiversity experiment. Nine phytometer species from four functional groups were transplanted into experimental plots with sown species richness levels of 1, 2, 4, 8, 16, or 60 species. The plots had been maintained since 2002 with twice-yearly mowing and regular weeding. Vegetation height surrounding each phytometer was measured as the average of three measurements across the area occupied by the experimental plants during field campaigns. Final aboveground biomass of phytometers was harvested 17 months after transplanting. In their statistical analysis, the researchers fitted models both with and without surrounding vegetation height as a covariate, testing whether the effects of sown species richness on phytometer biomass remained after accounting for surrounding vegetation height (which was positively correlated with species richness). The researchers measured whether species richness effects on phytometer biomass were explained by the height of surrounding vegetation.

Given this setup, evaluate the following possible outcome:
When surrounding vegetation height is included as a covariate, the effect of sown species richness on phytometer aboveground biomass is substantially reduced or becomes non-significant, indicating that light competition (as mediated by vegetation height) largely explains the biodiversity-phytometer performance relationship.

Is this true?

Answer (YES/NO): NO